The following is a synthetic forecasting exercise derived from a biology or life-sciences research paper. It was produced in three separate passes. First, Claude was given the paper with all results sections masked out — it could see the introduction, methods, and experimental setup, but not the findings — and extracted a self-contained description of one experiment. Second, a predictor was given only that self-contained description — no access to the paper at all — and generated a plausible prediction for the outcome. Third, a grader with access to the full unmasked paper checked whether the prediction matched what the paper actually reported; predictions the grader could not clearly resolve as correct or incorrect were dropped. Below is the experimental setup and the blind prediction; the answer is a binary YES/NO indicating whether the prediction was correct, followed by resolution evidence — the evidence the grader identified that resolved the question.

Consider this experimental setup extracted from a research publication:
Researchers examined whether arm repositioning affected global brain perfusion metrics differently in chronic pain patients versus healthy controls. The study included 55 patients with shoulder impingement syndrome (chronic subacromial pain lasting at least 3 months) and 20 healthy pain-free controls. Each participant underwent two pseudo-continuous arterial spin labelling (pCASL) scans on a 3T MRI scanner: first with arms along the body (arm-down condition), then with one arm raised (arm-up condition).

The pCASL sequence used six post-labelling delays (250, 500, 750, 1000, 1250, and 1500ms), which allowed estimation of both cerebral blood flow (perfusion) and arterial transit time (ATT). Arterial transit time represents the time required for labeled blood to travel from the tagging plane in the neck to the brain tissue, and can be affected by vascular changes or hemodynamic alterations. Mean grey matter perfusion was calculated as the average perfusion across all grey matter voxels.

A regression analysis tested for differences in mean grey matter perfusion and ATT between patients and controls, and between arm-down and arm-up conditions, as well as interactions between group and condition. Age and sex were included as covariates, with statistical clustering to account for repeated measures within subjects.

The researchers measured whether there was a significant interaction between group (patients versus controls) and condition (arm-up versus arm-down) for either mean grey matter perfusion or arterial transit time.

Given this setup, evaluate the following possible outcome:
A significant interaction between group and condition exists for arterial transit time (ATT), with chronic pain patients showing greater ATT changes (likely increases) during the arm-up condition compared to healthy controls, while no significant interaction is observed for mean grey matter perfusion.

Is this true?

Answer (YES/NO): NO